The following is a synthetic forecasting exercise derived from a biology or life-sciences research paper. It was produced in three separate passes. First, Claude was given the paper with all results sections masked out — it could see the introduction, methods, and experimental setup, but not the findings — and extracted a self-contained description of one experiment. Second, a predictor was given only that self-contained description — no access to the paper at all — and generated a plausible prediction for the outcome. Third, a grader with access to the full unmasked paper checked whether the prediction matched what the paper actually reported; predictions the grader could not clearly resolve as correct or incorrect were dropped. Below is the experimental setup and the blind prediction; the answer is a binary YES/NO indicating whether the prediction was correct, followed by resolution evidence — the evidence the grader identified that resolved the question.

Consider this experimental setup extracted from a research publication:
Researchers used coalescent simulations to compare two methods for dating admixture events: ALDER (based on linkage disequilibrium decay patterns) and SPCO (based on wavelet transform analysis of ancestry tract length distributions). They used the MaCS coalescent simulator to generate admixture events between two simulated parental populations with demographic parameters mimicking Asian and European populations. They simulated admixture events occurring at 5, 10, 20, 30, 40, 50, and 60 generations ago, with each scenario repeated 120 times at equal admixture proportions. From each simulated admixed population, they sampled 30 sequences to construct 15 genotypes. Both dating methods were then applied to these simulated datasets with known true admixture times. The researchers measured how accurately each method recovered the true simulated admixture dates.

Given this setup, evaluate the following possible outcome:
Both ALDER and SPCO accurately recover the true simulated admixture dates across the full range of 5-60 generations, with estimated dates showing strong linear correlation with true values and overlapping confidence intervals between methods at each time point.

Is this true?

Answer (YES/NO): NO